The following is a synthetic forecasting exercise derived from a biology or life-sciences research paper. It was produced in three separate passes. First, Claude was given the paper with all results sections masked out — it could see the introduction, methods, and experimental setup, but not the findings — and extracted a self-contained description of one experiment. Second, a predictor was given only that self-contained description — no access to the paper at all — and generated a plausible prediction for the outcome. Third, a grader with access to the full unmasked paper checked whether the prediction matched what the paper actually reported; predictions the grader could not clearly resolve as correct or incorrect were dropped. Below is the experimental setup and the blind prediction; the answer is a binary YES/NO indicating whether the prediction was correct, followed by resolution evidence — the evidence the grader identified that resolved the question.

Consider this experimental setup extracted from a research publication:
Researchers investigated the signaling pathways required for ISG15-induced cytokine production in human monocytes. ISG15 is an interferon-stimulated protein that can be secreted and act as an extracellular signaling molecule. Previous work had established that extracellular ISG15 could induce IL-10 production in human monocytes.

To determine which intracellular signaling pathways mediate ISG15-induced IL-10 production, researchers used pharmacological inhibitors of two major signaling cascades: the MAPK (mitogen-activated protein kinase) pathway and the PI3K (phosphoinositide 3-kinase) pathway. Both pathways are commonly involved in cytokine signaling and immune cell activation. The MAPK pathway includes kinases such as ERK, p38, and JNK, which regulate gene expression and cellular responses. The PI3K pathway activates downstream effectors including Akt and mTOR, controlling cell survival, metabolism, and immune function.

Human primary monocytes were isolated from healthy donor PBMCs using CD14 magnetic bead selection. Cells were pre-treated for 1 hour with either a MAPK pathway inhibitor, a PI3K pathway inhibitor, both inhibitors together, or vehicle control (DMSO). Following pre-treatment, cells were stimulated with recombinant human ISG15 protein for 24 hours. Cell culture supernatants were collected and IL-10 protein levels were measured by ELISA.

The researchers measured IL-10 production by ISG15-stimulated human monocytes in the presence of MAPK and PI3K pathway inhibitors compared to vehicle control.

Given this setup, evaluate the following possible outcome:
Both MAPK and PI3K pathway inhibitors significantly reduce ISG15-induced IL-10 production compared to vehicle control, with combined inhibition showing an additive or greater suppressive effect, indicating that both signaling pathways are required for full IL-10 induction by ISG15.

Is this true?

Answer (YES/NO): NO